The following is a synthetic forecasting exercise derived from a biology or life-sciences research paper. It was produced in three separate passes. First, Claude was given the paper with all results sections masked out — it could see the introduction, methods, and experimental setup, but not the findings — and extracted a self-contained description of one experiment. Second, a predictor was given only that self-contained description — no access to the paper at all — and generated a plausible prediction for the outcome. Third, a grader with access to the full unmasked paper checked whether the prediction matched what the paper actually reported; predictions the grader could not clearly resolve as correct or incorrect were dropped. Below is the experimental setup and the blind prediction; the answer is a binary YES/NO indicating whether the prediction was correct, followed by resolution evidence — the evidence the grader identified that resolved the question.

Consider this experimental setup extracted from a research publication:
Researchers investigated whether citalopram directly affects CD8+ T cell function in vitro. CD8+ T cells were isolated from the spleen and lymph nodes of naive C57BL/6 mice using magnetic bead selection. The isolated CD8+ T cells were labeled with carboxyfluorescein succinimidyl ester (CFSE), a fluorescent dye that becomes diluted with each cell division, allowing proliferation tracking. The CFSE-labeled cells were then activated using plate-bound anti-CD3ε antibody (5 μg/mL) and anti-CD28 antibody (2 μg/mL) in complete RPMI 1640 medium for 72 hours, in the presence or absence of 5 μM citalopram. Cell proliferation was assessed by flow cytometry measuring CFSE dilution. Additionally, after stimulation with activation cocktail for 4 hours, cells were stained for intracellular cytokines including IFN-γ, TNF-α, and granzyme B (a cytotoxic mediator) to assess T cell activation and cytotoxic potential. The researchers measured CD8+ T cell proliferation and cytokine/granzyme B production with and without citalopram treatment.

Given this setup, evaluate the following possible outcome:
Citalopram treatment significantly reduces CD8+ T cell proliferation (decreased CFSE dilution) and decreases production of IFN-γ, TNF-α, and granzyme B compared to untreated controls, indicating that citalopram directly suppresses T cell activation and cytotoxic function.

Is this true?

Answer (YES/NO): NO